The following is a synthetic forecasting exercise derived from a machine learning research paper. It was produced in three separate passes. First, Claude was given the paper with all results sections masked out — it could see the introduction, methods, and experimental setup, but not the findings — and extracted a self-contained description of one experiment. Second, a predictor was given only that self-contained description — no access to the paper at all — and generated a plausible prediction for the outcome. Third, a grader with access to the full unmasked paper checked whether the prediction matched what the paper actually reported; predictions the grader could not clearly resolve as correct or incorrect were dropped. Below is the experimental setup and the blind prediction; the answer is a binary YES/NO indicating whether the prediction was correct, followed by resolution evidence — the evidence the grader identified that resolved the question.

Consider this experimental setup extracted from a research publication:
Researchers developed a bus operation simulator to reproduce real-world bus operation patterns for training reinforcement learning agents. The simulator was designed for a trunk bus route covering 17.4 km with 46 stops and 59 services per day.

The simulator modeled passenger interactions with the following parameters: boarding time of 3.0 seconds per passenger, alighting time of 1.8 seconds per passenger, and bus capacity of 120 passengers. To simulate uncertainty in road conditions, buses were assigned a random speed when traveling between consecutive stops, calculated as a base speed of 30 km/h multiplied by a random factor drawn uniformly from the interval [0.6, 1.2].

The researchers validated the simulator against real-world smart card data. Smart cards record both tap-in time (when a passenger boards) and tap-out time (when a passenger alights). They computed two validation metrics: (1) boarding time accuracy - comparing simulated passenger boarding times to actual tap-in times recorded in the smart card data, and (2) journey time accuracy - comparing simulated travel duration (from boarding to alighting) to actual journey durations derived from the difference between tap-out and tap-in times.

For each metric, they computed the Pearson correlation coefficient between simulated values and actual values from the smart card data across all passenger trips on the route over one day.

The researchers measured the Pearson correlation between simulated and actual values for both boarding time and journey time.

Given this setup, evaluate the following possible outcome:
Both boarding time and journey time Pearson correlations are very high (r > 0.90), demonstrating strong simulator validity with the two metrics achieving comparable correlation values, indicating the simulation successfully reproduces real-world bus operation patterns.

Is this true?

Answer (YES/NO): YES